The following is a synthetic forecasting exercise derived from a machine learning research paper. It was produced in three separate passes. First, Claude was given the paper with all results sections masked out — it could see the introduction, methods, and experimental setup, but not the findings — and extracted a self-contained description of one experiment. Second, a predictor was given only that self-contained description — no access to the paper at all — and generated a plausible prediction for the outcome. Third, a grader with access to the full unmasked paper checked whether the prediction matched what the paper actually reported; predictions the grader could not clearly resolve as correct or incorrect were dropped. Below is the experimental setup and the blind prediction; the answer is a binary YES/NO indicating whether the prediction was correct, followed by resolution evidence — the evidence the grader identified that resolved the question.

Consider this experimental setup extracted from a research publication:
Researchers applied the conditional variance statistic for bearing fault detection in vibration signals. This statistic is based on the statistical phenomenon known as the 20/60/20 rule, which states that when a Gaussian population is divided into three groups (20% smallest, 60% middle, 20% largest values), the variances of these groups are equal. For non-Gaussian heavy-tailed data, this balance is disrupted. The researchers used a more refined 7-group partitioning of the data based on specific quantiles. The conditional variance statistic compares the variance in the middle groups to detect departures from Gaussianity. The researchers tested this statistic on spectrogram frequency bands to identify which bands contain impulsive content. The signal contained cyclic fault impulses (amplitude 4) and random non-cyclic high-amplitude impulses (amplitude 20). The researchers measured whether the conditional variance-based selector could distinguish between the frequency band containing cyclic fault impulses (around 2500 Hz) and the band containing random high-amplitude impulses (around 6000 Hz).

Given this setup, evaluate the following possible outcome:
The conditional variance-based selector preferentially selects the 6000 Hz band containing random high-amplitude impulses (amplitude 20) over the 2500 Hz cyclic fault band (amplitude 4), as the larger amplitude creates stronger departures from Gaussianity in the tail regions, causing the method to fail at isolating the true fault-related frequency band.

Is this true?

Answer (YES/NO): NO